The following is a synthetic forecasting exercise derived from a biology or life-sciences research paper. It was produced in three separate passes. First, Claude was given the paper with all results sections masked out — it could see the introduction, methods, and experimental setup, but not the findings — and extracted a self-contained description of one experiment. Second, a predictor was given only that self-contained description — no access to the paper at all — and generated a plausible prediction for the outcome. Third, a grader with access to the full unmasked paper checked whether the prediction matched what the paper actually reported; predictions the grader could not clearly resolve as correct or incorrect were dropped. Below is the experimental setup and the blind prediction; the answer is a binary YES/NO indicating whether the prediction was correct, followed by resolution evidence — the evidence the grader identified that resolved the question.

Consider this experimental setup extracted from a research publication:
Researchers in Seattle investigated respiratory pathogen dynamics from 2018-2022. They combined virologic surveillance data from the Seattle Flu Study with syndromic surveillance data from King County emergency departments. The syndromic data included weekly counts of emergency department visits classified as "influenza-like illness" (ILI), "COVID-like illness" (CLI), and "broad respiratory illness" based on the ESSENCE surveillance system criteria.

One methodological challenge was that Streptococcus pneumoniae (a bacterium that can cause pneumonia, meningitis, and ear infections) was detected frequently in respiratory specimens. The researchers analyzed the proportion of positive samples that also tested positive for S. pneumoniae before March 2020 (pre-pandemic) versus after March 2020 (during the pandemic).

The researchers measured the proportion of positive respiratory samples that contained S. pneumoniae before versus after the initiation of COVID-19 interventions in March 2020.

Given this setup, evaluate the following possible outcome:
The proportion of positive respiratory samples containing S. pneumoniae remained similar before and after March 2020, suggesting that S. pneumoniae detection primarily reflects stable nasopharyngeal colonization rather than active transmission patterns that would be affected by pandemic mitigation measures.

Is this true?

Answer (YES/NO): NO